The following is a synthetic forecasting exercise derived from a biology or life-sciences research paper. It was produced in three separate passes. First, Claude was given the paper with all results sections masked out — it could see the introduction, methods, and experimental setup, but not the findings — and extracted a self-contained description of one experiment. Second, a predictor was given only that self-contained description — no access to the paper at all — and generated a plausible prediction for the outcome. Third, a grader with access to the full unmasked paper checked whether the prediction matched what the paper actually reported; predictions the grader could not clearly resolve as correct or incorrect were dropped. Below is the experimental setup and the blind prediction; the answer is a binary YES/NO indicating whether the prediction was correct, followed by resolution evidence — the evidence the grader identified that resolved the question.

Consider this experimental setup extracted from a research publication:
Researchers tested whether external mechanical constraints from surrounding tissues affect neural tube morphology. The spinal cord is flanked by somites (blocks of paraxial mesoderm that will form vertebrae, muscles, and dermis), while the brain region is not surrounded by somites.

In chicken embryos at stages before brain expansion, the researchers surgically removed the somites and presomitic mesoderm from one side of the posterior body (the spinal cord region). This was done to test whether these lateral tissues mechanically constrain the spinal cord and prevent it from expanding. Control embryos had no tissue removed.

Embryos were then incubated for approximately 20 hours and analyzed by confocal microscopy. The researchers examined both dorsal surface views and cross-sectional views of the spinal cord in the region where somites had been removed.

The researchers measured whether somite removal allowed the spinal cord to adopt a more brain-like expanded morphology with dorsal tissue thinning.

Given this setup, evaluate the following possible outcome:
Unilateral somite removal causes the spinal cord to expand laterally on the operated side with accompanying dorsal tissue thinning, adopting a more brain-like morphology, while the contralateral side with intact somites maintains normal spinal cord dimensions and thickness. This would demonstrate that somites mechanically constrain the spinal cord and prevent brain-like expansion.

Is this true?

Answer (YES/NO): NO